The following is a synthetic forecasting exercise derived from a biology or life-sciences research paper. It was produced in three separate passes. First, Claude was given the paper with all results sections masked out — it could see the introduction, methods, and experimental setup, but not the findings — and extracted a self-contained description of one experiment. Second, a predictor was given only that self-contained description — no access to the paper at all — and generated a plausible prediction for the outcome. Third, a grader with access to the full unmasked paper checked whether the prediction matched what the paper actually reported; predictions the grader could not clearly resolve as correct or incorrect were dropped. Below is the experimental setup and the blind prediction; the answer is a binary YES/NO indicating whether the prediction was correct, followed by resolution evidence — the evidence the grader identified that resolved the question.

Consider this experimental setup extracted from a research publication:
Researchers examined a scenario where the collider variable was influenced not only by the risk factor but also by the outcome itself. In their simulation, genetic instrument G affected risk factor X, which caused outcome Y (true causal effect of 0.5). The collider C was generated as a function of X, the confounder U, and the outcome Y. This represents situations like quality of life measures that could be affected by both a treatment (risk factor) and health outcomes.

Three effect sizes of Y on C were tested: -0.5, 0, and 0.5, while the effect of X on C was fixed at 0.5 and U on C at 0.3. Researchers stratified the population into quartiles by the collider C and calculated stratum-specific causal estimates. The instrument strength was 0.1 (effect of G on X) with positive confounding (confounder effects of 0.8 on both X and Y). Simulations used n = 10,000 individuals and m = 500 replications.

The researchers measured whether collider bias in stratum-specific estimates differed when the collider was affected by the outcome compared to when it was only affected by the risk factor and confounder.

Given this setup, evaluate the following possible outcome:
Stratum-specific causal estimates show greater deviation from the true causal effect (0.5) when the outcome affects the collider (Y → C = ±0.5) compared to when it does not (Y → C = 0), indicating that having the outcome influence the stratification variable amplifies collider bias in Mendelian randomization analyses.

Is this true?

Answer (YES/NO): YES